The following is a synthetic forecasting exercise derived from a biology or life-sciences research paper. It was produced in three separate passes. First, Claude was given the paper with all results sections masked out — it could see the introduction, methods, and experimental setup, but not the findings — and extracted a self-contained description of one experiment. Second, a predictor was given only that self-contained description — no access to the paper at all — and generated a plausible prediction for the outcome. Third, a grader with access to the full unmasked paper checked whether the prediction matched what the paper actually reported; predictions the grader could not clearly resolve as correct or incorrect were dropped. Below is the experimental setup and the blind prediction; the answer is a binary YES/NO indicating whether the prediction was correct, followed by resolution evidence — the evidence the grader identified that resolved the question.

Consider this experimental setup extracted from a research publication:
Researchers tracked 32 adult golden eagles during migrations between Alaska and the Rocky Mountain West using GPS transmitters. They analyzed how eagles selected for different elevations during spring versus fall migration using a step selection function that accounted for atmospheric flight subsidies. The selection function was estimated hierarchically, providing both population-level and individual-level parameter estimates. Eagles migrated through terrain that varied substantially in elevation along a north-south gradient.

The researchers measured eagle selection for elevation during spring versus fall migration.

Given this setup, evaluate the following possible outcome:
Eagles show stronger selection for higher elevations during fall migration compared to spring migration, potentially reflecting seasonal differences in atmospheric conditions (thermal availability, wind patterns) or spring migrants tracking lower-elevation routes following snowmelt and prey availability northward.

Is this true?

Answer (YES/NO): YES